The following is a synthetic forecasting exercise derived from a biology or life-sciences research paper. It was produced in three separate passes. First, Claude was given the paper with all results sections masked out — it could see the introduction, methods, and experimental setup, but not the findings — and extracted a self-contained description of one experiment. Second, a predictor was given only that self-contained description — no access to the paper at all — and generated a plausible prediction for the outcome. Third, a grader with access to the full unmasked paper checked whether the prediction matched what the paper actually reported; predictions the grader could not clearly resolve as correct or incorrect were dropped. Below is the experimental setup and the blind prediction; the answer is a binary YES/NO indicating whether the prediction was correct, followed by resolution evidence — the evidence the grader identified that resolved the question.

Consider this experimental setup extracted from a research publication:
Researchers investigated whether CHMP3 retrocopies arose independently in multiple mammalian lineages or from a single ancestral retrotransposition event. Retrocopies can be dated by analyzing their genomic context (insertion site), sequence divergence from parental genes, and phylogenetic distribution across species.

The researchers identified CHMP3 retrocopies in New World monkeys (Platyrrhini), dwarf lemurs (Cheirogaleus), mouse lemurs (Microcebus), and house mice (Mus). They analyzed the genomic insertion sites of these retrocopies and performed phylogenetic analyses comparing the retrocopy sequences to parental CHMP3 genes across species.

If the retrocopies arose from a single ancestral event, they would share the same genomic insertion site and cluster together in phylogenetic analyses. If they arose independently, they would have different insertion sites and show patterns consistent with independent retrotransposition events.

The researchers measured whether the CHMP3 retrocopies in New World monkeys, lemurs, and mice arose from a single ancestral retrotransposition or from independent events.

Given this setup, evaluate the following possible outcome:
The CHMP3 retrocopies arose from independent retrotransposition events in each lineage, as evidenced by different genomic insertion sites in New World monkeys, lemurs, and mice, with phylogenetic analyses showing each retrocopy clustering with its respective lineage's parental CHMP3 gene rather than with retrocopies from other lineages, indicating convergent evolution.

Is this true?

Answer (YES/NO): YES